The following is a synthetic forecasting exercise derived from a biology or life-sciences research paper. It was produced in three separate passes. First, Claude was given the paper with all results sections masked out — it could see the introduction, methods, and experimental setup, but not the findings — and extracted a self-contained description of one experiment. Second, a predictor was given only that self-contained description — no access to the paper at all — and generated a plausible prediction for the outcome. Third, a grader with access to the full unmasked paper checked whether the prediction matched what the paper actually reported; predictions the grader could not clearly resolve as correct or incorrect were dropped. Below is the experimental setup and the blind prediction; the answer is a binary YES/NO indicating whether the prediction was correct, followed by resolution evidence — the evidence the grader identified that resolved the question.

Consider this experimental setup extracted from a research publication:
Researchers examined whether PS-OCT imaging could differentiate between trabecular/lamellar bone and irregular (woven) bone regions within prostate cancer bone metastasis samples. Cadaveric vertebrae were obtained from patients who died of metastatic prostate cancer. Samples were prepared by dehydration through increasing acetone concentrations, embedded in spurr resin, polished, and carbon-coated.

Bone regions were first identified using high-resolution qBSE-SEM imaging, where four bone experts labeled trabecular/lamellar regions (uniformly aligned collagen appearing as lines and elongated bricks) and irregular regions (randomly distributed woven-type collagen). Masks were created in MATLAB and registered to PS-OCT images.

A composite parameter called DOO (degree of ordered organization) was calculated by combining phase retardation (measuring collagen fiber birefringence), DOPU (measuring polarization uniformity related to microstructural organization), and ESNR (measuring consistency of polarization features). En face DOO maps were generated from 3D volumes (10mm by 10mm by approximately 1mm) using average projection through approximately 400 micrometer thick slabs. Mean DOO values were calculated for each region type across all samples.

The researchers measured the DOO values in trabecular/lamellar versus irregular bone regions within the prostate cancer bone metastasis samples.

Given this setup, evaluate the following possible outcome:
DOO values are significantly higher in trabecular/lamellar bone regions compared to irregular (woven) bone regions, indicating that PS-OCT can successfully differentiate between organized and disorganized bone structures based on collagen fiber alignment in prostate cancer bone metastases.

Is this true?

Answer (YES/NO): YES